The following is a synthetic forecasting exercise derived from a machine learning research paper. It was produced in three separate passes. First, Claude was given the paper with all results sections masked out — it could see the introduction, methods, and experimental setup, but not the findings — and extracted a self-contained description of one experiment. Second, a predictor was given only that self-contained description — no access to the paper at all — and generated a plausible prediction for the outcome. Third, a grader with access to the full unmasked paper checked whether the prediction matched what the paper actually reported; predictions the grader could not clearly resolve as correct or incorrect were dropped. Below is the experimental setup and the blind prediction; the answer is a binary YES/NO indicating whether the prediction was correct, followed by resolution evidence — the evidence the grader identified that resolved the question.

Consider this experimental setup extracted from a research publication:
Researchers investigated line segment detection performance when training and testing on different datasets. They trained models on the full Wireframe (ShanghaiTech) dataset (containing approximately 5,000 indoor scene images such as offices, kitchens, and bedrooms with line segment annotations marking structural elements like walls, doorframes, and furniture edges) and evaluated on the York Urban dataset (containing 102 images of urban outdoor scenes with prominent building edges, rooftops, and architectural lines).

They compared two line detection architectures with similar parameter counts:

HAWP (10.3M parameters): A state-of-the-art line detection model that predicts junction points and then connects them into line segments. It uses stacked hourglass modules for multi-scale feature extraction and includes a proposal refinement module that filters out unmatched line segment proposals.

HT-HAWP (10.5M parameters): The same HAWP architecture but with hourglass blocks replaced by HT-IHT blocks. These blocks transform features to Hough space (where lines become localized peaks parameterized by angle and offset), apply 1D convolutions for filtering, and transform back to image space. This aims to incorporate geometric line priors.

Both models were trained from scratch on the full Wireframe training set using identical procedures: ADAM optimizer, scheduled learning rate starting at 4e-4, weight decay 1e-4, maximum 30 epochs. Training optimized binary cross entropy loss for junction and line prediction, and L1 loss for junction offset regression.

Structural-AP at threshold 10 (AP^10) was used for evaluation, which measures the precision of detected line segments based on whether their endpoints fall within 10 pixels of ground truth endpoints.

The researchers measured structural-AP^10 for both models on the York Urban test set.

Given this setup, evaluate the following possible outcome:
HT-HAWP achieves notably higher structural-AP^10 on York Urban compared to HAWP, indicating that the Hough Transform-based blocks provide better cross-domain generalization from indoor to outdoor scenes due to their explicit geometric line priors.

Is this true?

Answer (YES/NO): NO